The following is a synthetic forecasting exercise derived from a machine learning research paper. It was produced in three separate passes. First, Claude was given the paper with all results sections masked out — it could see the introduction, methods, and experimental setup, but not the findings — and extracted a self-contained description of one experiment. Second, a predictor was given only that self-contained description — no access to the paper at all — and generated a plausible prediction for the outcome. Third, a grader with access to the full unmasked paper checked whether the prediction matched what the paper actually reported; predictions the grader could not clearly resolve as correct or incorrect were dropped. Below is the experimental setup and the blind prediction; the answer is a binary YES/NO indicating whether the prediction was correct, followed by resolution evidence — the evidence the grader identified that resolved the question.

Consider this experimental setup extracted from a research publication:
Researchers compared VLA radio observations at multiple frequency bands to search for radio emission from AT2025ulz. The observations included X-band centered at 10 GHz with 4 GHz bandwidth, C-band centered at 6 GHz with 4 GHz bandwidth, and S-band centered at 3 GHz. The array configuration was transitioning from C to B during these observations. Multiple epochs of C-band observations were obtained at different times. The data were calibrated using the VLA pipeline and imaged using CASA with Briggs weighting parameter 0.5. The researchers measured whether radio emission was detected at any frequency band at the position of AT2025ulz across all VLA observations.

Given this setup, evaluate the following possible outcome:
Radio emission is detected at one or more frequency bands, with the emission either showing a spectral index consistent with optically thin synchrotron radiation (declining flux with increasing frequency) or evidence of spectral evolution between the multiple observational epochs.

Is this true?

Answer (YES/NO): NO